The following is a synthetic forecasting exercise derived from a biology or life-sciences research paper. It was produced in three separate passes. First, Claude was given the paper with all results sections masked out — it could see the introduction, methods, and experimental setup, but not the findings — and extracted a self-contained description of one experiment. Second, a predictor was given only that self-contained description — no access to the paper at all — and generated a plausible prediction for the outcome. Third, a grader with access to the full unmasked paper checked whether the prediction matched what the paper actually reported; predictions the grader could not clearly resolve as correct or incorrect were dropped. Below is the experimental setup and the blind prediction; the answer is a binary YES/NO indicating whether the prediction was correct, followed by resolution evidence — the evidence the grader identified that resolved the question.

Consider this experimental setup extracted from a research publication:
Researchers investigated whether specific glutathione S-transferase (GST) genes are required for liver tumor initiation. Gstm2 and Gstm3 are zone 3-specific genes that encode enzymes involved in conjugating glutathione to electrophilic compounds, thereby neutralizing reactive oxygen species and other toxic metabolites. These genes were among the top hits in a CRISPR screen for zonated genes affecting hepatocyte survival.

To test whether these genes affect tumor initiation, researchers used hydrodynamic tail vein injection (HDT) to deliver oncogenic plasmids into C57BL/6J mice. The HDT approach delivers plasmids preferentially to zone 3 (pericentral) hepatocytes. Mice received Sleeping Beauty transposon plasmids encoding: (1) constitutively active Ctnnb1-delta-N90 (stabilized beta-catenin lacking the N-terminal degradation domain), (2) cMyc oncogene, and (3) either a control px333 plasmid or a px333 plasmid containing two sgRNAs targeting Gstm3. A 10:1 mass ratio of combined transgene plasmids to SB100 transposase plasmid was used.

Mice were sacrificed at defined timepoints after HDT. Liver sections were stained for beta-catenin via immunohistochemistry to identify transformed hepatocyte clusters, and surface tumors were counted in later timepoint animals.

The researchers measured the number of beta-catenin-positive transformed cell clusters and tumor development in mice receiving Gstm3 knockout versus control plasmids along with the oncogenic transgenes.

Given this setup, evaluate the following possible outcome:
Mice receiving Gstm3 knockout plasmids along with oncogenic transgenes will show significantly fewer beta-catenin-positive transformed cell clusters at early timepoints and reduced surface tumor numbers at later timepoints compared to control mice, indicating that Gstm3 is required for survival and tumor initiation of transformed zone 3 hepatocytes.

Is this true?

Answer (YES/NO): YES